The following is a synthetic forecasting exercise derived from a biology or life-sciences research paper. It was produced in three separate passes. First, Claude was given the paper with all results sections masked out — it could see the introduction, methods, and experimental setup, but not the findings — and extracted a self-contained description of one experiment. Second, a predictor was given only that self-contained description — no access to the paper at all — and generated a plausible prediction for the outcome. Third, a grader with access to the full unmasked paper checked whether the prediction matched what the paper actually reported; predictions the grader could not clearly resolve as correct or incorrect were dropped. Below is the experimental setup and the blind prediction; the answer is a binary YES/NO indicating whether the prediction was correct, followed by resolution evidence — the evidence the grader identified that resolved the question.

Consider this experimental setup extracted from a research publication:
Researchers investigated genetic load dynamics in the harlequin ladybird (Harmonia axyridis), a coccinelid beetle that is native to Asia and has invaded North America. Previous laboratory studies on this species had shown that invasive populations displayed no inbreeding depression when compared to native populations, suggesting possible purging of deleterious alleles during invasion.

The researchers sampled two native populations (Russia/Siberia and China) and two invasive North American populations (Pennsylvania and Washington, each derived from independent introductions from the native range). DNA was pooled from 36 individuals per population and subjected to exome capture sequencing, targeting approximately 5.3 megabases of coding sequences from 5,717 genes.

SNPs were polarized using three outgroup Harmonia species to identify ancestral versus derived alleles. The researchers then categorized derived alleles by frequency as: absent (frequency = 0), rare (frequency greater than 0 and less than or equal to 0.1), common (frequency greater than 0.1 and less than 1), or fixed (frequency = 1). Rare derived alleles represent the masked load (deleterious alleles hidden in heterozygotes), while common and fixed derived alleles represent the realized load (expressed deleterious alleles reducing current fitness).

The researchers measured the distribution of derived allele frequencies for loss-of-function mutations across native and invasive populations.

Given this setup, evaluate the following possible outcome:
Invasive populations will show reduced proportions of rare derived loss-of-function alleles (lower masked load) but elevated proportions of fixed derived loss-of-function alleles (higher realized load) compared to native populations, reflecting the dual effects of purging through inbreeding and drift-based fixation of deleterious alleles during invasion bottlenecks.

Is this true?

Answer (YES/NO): NO